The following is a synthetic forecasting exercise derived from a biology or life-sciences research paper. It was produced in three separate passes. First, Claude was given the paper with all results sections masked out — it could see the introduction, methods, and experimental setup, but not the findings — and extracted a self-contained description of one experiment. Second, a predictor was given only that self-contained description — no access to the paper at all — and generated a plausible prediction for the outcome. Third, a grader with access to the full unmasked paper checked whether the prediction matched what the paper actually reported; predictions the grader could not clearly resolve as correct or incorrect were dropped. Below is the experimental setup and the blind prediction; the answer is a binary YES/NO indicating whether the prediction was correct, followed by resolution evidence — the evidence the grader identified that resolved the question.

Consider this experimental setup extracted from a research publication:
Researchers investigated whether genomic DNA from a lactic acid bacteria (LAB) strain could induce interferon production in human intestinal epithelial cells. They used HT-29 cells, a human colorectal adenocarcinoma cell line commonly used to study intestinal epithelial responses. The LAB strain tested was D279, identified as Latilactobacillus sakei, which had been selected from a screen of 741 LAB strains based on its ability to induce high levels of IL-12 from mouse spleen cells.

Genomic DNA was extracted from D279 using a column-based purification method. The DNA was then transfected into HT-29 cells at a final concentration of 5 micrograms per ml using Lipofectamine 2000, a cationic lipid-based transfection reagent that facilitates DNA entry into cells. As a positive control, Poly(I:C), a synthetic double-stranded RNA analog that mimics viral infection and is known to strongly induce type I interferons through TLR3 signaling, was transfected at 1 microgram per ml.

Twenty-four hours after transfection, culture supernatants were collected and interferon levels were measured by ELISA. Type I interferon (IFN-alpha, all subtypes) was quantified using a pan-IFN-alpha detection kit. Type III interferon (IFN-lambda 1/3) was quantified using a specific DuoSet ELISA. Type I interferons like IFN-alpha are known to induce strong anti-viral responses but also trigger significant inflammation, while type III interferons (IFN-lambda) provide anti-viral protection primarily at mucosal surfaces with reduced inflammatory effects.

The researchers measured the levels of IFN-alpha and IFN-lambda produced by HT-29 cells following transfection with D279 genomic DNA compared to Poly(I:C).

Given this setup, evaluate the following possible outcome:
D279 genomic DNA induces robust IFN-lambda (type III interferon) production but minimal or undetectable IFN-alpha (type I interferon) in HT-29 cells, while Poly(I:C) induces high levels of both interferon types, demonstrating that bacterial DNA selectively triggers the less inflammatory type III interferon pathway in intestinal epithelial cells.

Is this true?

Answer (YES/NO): NO